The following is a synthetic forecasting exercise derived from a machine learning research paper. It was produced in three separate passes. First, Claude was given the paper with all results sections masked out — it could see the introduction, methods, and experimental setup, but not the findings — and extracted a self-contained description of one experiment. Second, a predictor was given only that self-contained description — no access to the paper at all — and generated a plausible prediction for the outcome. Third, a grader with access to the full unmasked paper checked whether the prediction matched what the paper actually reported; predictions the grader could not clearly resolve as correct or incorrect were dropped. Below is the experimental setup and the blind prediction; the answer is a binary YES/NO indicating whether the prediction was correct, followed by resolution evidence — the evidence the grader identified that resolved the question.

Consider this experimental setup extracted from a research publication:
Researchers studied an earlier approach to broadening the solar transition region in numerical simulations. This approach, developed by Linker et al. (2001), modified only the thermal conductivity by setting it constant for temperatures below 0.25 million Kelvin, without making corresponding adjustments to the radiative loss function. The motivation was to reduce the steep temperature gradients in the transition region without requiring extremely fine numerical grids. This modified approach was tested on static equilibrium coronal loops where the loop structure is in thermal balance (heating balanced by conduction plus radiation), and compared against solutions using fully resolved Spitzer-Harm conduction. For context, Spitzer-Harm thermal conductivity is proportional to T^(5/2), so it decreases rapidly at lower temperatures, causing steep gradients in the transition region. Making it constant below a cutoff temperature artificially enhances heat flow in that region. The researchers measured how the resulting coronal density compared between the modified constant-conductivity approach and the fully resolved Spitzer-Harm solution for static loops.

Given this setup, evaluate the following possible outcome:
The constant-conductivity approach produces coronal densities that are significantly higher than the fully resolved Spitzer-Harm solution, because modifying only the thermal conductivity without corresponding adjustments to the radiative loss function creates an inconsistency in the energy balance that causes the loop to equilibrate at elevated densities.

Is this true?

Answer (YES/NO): YES